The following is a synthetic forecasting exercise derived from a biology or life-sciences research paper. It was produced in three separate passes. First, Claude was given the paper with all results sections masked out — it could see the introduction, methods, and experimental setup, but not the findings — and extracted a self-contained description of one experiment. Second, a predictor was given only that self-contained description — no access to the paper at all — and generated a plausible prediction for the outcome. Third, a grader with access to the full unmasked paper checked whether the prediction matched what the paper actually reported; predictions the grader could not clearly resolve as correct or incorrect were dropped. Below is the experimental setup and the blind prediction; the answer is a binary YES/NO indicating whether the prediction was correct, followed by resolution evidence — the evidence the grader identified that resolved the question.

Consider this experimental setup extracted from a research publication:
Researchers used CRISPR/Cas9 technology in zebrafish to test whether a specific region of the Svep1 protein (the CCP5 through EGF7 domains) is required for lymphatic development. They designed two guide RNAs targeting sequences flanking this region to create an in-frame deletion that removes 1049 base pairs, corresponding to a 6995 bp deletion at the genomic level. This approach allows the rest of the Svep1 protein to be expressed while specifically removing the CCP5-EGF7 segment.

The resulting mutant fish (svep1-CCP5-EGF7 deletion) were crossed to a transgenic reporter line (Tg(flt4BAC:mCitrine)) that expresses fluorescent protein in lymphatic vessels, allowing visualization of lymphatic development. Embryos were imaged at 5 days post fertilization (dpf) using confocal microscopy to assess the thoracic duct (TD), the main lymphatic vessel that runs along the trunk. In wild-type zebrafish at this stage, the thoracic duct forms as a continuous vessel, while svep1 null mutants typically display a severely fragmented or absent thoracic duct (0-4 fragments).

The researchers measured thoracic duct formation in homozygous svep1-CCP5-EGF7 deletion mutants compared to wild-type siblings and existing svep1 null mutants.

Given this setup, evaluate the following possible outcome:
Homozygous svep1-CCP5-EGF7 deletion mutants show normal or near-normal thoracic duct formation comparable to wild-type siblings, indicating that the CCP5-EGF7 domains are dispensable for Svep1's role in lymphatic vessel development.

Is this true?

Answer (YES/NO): YES